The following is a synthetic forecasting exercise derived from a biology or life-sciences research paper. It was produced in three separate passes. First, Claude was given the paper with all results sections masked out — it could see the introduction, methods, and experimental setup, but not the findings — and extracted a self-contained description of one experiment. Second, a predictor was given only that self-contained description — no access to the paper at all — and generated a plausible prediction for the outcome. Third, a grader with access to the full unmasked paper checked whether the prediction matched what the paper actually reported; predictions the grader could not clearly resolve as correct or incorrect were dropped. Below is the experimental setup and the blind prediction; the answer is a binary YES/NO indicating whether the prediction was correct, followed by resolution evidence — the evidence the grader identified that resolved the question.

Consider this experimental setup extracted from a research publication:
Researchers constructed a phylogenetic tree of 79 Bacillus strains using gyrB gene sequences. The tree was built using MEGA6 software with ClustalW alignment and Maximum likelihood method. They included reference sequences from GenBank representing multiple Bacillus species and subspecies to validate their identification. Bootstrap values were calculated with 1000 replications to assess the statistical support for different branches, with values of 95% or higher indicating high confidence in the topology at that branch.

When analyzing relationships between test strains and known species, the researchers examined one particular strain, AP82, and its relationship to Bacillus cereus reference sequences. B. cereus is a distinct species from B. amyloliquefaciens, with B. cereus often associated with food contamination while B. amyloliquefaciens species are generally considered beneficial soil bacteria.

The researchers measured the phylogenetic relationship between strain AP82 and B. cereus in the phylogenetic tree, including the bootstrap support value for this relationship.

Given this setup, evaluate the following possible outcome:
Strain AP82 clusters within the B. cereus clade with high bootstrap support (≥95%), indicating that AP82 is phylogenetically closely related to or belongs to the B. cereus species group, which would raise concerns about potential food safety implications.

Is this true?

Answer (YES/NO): NO